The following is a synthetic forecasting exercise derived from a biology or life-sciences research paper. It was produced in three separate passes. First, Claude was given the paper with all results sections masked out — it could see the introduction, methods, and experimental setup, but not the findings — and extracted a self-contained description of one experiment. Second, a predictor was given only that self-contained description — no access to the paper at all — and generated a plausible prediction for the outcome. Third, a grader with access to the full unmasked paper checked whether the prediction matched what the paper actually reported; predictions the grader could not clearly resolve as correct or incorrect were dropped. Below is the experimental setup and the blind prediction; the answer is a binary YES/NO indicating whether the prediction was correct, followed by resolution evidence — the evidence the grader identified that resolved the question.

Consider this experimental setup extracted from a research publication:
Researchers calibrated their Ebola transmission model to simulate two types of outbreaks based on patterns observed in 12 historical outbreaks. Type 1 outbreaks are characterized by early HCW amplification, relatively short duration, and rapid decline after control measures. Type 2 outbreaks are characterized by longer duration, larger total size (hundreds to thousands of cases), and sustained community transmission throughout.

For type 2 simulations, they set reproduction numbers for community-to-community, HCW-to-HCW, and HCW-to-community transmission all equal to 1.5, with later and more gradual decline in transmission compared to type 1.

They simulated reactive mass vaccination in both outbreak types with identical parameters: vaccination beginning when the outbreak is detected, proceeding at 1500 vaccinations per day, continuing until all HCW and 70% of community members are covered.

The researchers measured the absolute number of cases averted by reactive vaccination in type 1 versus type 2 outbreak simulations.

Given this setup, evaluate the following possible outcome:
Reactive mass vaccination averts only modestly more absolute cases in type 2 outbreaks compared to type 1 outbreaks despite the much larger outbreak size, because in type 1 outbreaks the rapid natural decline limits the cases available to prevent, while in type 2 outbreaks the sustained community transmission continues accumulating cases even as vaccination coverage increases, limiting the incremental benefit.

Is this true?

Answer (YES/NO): NO